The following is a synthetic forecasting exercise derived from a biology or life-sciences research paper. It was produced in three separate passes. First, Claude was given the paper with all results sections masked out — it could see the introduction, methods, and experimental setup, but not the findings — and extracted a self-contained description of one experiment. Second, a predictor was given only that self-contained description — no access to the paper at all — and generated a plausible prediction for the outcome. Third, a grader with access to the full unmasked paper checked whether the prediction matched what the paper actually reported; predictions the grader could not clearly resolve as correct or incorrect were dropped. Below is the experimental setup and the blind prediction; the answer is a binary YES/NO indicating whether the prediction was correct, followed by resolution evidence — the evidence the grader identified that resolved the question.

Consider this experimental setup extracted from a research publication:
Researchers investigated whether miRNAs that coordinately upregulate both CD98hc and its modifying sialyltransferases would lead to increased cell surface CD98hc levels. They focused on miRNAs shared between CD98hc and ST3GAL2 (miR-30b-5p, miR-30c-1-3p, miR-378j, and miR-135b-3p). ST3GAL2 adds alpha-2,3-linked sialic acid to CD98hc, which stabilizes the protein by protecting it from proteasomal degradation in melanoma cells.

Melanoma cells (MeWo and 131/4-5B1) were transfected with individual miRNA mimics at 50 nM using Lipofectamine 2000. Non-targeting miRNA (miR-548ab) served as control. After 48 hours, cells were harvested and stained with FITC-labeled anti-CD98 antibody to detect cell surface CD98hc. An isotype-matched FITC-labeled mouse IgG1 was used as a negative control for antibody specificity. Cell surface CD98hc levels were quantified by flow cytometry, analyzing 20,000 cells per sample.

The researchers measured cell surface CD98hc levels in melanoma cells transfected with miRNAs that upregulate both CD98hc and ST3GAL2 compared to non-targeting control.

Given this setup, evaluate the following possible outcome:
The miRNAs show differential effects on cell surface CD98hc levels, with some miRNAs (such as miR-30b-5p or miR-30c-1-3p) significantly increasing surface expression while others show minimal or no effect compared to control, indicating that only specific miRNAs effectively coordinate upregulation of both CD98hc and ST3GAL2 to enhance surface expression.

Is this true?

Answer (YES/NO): NO